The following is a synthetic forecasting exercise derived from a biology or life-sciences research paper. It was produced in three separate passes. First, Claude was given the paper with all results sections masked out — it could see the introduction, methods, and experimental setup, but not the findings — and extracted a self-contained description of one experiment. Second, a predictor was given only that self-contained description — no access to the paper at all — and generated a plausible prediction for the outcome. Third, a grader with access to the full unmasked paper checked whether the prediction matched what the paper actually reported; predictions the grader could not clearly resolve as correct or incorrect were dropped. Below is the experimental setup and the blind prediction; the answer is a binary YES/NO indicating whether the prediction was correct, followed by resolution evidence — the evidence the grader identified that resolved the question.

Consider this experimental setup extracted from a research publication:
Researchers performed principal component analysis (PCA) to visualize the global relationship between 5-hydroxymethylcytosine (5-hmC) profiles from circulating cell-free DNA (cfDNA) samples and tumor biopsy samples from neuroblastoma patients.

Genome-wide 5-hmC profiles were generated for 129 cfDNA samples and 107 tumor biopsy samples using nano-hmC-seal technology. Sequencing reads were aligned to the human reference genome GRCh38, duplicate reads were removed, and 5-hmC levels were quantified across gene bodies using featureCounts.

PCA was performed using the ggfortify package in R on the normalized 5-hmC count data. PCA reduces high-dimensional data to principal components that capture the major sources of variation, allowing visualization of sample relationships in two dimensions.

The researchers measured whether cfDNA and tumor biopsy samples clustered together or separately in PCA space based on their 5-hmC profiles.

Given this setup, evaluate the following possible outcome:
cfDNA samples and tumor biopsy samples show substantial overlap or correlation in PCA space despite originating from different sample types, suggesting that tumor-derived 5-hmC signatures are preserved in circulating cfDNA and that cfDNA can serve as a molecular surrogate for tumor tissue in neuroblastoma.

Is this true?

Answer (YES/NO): NO